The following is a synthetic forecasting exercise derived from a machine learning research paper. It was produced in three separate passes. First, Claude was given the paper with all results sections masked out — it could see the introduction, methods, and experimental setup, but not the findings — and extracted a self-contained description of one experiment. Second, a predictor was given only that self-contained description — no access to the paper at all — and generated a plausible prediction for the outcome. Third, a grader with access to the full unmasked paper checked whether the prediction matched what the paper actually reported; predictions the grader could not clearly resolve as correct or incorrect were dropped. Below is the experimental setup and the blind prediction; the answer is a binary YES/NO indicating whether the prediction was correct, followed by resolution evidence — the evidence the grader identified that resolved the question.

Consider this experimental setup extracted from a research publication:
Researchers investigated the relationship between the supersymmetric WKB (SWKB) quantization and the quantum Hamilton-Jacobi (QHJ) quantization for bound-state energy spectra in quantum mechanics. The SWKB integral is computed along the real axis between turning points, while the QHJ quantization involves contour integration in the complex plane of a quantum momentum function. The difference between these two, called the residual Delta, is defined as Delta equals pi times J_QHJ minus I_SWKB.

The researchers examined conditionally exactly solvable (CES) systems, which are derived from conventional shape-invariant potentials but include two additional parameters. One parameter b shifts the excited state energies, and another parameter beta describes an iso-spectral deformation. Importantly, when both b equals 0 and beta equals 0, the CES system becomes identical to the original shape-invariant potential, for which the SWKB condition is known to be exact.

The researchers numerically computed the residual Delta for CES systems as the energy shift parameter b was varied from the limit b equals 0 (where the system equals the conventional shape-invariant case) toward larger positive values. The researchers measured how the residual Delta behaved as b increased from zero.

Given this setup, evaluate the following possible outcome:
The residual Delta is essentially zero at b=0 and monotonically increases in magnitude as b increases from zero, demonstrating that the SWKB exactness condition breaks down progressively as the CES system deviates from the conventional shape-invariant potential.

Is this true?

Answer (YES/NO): YES